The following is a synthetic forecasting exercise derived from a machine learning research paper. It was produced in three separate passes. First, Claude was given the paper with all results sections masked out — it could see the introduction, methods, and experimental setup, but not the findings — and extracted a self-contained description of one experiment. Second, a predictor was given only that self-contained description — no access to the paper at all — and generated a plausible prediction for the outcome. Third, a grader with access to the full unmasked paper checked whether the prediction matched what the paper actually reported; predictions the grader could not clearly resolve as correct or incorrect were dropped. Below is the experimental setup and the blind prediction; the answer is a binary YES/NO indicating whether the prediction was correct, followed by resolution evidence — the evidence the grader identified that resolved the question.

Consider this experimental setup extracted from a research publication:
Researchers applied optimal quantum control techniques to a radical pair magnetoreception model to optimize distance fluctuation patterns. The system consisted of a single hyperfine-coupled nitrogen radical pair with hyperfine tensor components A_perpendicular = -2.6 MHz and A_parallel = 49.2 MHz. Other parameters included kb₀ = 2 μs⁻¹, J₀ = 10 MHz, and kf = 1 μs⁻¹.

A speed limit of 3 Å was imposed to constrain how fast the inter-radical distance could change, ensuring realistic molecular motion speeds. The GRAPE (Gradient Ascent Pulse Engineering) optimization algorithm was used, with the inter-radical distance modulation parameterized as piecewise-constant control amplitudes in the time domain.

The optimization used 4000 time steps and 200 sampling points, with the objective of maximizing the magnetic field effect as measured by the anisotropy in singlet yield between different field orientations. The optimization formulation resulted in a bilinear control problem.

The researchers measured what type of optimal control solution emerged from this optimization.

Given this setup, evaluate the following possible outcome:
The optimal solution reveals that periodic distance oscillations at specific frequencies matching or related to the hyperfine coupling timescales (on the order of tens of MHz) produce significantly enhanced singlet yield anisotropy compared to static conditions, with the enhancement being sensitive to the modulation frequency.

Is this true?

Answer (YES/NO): NO